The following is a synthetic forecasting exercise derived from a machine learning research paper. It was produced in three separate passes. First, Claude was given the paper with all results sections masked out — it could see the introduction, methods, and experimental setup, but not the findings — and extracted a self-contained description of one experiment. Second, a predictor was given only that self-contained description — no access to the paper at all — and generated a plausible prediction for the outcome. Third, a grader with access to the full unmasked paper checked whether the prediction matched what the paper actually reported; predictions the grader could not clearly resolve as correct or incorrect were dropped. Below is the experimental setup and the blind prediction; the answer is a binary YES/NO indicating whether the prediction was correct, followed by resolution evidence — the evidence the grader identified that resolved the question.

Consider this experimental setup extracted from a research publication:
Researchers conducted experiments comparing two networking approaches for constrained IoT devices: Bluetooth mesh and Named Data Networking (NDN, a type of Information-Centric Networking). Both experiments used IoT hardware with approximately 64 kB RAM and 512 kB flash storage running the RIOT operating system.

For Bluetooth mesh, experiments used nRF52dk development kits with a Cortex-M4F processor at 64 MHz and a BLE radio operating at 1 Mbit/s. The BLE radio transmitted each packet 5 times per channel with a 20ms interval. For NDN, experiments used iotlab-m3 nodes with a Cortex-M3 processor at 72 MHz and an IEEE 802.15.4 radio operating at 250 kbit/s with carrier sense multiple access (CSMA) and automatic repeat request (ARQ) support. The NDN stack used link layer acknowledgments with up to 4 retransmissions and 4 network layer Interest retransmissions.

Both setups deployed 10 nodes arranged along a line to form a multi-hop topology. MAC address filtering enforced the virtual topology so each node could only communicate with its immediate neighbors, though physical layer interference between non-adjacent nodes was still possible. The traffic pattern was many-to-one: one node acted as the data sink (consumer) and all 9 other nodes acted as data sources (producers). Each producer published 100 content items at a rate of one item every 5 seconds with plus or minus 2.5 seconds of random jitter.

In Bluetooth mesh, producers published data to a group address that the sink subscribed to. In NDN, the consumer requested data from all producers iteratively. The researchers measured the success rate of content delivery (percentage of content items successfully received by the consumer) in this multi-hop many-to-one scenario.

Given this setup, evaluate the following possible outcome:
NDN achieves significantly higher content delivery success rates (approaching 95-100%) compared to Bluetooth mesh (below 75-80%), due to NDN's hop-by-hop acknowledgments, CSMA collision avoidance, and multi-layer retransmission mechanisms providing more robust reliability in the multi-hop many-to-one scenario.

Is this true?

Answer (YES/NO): NO